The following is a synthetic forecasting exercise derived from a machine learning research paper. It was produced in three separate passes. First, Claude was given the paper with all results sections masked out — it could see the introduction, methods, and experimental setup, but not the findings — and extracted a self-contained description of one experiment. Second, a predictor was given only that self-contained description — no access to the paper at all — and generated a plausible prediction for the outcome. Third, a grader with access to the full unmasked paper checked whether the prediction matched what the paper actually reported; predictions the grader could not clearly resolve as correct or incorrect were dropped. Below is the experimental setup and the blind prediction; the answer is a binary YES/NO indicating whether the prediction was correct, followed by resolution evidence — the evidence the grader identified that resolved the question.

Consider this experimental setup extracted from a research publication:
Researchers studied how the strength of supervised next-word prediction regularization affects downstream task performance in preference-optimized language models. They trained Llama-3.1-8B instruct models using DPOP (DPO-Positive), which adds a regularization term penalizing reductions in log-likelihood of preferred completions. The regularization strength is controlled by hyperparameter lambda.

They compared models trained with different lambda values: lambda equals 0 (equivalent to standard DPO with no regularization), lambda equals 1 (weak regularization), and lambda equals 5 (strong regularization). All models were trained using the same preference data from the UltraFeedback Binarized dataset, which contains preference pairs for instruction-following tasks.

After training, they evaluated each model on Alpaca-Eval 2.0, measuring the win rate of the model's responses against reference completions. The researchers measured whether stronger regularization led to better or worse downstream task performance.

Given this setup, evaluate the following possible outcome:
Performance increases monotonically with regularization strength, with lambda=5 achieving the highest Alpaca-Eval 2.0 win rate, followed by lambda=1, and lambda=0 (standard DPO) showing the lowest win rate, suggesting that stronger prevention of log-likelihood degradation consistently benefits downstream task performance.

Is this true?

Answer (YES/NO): NO